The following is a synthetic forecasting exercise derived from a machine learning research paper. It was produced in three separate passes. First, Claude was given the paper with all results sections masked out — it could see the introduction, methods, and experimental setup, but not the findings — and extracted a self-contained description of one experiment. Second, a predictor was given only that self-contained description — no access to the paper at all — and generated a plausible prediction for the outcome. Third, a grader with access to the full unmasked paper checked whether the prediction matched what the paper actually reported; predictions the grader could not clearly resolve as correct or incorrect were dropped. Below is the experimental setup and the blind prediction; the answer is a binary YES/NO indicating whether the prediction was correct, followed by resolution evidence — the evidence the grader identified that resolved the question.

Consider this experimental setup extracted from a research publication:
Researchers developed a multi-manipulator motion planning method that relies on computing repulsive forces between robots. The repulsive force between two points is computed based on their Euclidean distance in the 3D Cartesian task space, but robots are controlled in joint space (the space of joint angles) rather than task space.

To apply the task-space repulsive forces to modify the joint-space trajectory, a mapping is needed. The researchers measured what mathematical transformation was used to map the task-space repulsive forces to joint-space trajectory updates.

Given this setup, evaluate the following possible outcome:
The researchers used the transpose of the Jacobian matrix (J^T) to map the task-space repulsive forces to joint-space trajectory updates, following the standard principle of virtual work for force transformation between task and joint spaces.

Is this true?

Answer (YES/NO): YES